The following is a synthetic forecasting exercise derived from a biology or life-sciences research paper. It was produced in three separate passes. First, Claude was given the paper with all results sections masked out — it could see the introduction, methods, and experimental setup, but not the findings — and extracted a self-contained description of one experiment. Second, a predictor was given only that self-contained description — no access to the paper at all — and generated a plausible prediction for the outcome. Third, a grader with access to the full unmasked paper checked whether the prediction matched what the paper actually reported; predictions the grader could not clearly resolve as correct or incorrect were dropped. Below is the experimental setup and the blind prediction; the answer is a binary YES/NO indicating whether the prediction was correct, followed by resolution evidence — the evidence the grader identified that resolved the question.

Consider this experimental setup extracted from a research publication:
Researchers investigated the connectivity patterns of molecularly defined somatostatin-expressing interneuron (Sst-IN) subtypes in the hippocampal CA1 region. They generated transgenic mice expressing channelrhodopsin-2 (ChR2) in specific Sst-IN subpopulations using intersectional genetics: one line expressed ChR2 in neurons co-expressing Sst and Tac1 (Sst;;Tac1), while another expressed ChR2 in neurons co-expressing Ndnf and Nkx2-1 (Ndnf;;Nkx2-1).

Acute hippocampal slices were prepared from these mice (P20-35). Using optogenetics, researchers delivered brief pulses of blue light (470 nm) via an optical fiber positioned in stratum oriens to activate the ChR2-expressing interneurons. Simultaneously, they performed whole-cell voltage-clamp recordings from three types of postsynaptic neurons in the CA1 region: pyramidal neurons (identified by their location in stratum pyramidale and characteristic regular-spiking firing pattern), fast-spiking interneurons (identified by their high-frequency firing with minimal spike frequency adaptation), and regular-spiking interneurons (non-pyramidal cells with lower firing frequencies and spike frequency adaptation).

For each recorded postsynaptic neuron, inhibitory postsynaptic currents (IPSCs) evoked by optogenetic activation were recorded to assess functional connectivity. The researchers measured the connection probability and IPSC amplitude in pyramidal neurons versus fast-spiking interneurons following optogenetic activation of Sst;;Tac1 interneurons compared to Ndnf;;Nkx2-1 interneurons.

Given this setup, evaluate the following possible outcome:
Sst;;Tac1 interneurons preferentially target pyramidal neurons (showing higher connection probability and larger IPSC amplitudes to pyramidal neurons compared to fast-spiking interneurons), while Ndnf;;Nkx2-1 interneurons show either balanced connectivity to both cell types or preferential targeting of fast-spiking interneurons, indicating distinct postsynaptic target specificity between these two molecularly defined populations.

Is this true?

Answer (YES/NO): NO